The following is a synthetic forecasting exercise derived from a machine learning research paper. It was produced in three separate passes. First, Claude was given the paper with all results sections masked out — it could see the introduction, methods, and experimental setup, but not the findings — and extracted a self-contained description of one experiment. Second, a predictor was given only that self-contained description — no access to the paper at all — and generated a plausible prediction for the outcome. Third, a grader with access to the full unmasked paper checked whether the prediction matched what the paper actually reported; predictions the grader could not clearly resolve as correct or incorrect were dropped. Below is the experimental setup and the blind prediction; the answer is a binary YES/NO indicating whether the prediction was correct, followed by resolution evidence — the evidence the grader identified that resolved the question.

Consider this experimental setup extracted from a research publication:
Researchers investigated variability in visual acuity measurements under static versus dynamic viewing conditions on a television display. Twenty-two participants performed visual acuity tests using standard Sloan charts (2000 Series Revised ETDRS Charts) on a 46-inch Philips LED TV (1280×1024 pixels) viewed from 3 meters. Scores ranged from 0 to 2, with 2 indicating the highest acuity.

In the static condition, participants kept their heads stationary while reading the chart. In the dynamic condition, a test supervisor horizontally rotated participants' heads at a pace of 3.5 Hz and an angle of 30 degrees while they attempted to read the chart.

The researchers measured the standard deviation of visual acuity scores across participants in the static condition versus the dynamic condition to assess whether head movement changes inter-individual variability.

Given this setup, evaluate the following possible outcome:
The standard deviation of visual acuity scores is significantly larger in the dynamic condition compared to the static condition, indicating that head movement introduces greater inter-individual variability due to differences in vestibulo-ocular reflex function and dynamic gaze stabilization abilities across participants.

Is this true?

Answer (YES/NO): NO